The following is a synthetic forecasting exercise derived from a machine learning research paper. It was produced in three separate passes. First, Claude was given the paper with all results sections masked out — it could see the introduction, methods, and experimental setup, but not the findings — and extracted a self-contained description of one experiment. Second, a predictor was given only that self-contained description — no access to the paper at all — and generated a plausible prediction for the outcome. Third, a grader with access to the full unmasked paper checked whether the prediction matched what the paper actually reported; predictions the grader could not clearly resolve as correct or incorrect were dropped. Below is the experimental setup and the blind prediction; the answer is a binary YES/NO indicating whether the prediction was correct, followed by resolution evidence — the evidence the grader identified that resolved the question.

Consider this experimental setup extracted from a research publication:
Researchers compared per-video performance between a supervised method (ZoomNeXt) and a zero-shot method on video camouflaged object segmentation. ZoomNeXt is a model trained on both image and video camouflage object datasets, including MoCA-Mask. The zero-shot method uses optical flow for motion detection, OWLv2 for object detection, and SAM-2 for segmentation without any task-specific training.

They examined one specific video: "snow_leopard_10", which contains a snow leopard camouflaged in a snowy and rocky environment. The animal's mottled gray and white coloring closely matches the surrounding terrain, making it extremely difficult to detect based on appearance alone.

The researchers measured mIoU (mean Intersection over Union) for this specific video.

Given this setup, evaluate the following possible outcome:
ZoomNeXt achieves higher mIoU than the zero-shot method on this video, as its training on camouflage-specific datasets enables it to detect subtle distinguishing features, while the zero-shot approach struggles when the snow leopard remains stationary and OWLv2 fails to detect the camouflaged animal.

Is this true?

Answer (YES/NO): NO